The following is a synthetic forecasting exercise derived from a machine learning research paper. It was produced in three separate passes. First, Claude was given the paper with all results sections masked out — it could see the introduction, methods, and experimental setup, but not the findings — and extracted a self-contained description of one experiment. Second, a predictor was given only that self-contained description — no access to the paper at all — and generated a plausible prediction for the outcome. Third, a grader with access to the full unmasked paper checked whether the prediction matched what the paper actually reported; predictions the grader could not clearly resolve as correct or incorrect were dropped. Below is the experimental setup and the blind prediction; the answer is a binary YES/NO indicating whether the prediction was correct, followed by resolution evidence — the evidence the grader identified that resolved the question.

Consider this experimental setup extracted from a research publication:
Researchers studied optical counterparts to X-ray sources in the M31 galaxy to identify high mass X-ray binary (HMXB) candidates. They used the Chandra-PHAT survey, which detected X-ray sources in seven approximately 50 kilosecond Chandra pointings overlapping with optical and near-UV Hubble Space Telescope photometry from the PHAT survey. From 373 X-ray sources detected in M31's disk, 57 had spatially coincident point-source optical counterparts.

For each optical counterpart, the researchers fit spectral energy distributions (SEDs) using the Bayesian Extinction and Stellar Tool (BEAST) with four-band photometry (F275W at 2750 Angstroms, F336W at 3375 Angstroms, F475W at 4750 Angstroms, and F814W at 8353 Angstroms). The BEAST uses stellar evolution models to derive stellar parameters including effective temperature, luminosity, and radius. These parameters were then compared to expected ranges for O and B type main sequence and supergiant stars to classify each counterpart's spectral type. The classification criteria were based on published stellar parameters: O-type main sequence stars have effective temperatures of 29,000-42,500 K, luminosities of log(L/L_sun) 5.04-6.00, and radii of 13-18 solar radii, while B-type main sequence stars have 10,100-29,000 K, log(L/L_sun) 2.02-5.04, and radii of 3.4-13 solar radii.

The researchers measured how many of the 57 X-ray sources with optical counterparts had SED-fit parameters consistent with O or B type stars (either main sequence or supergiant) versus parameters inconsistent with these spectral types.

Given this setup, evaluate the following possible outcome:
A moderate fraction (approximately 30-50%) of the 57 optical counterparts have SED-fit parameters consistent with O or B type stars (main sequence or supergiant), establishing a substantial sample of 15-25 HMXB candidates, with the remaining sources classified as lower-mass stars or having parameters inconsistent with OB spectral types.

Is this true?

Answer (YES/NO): NO